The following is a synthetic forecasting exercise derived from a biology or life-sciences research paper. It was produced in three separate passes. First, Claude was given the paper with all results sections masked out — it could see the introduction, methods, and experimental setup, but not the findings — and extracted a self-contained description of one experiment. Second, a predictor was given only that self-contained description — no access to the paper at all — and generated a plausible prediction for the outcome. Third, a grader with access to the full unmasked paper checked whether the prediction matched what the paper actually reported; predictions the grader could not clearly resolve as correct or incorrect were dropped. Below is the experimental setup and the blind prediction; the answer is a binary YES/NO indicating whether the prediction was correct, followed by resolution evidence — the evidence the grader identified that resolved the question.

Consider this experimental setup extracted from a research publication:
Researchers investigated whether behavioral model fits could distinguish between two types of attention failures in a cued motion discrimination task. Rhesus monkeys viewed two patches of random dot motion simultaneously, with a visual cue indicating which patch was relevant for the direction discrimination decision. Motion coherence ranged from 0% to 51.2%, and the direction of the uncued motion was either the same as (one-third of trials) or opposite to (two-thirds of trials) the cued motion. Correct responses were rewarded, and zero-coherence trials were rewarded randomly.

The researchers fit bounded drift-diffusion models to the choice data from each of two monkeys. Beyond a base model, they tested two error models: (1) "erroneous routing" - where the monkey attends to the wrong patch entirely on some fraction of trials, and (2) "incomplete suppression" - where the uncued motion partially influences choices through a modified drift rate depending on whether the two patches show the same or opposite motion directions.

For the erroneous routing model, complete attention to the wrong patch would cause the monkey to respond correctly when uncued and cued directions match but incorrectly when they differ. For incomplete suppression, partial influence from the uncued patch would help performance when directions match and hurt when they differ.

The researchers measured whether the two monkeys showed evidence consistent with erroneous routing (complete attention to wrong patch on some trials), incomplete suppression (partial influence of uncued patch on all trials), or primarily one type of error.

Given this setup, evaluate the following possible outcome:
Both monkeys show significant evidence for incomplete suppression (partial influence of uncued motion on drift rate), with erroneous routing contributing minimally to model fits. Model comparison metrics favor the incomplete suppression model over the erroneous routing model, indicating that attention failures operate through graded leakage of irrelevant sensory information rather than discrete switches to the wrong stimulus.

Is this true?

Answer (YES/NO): NO